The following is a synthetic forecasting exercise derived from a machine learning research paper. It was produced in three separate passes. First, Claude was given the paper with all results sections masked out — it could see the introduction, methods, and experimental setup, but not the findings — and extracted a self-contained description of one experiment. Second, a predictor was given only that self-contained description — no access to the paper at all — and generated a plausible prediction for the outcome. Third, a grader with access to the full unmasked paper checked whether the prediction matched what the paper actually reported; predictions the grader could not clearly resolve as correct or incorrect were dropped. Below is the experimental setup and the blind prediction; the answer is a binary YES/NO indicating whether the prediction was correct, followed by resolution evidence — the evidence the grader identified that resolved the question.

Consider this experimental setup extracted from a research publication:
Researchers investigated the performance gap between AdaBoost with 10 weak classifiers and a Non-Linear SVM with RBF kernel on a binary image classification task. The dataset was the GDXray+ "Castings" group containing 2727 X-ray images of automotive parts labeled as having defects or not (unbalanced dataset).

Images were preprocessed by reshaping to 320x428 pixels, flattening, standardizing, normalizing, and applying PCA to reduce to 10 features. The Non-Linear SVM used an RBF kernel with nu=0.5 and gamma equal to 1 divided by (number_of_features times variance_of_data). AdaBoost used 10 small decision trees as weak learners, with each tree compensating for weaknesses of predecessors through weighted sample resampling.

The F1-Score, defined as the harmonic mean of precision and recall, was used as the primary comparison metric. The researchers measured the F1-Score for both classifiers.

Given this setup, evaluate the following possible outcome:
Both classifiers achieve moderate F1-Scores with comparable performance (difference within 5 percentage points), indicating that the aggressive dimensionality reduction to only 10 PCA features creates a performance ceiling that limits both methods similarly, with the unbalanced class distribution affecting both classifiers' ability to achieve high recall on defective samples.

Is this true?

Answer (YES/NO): YES